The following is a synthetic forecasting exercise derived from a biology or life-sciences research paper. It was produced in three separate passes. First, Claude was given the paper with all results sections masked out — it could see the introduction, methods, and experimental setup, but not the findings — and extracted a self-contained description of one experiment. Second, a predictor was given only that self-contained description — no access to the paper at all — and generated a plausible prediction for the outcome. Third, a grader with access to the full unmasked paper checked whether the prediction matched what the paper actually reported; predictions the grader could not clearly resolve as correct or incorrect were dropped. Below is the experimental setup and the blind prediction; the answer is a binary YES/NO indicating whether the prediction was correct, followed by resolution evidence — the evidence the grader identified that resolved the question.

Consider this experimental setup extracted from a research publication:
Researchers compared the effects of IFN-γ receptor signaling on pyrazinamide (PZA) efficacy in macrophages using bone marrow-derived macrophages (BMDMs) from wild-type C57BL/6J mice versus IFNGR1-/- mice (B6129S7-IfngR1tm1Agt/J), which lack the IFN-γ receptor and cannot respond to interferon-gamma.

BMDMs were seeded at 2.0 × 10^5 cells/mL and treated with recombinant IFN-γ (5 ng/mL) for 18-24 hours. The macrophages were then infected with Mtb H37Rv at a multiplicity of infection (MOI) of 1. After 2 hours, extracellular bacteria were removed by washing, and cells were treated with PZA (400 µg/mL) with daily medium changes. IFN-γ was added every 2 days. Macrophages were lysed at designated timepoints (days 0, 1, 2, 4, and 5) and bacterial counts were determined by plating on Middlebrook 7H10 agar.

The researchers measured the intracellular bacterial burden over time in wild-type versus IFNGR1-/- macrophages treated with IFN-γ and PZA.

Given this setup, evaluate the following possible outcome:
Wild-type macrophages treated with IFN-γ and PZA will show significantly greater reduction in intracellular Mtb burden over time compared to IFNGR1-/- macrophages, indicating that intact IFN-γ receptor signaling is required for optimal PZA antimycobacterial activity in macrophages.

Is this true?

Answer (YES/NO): YES